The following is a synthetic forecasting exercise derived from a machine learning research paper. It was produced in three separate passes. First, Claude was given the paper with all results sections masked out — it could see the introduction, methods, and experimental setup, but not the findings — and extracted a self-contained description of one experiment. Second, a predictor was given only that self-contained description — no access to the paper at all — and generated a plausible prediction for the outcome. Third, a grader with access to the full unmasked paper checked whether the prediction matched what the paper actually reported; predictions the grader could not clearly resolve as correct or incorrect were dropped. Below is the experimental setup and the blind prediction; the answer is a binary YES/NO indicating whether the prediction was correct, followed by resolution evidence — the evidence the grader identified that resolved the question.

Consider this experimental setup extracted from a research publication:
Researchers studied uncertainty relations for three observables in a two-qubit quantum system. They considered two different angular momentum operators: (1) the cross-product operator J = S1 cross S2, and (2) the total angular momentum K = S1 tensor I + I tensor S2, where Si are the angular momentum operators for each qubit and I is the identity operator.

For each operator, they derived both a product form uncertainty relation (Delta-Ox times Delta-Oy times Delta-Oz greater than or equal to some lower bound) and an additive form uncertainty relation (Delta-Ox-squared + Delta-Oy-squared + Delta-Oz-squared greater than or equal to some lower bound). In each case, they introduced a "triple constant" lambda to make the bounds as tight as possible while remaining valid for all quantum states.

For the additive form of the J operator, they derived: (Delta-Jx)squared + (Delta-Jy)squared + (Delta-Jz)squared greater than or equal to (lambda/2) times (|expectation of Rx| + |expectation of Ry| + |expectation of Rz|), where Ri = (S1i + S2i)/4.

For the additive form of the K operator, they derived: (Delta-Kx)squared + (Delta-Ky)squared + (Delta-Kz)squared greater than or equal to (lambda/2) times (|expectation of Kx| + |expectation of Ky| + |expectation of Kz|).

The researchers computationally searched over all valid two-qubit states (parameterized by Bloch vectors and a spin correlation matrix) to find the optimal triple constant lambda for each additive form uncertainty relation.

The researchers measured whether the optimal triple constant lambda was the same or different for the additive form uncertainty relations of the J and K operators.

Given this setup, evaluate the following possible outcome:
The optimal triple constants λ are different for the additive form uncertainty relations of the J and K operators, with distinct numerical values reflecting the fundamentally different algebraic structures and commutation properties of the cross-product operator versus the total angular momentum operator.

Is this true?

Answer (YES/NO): NO